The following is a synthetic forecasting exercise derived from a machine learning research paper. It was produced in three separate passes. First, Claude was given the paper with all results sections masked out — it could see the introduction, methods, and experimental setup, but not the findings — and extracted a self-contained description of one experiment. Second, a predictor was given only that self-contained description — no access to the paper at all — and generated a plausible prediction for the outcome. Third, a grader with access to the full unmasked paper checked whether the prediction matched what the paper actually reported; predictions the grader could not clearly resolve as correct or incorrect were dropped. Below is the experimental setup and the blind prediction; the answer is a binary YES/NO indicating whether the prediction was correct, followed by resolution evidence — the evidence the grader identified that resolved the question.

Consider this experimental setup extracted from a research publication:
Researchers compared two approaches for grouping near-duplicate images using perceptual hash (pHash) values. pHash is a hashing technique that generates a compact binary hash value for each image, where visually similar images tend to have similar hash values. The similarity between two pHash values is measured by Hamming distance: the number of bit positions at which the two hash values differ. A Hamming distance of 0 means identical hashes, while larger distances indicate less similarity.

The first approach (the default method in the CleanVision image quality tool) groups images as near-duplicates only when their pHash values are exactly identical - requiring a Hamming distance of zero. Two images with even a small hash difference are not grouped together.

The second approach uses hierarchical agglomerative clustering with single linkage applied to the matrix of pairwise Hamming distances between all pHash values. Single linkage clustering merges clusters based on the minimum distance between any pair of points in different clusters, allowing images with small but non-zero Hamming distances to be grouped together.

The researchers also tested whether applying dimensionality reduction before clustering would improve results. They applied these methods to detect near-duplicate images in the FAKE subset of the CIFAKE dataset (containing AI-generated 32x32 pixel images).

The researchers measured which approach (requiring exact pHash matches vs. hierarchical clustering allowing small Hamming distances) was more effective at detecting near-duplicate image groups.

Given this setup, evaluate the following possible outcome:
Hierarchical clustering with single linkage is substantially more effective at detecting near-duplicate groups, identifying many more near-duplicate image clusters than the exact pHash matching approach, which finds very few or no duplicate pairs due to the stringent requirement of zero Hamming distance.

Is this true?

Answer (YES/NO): YES